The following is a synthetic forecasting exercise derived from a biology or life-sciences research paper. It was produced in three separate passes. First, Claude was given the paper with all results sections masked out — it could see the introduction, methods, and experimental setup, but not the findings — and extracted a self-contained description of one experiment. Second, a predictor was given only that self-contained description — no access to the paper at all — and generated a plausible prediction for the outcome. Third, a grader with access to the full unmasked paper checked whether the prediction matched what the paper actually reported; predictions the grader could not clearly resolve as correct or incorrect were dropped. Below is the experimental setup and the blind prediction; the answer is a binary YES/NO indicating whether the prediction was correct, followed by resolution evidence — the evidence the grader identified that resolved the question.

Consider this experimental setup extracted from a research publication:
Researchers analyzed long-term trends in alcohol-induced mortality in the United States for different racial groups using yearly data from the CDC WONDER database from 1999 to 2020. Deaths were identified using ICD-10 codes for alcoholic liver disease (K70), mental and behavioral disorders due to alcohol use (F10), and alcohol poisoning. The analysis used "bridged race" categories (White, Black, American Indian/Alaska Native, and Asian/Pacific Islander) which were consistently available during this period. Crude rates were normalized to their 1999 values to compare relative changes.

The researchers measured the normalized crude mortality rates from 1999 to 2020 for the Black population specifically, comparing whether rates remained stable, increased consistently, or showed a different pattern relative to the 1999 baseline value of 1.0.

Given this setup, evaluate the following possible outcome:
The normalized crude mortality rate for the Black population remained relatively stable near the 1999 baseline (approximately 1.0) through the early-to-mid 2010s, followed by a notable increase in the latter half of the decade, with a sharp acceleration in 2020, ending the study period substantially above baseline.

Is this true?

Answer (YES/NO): NO